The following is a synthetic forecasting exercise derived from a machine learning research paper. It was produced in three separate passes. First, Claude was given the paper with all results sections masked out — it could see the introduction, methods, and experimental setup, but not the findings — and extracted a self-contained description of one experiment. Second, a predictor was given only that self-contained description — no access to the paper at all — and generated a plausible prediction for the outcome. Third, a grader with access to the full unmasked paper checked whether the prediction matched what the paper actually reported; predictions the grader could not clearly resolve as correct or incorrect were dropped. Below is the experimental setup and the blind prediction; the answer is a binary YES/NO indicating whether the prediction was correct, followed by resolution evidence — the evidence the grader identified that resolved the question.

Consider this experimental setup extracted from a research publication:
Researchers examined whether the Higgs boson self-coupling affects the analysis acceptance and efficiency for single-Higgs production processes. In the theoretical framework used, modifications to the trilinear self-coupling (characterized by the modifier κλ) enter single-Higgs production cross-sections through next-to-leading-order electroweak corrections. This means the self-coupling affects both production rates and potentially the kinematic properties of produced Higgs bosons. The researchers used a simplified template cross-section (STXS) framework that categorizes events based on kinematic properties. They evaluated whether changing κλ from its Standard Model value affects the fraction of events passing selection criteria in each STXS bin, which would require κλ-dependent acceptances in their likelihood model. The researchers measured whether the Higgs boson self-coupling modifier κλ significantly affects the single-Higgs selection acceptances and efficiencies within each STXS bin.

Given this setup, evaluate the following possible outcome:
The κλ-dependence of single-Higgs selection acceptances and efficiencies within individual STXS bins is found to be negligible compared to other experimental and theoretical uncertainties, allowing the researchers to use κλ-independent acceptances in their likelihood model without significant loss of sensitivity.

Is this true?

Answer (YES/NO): YES